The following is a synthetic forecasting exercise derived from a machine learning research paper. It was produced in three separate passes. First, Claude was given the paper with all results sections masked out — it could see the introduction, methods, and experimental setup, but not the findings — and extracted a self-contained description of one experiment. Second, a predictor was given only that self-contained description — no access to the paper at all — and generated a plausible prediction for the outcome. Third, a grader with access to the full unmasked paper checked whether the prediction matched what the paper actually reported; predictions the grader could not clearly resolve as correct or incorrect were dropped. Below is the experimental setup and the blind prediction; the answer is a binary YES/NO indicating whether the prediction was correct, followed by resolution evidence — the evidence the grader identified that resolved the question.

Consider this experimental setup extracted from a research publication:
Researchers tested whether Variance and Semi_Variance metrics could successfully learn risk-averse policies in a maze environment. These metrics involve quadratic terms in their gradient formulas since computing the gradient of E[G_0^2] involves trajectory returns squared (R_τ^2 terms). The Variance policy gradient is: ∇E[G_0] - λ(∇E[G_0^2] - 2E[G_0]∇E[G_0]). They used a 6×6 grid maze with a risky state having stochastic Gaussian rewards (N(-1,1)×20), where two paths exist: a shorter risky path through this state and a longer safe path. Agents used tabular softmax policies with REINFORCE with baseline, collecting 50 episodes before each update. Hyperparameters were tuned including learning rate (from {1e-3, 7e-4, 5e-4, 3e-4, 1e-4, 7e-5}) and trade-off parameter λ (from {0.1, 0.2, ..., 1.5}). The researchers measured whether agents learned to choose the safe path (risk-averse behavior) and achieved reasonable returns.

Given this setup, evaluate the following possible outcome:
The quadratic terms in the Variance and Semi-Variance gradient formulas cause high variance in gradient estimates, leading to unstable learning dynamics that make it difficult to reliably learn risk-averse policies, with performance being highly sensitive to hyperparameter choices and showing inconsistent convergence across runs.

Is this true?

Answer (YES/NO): YES